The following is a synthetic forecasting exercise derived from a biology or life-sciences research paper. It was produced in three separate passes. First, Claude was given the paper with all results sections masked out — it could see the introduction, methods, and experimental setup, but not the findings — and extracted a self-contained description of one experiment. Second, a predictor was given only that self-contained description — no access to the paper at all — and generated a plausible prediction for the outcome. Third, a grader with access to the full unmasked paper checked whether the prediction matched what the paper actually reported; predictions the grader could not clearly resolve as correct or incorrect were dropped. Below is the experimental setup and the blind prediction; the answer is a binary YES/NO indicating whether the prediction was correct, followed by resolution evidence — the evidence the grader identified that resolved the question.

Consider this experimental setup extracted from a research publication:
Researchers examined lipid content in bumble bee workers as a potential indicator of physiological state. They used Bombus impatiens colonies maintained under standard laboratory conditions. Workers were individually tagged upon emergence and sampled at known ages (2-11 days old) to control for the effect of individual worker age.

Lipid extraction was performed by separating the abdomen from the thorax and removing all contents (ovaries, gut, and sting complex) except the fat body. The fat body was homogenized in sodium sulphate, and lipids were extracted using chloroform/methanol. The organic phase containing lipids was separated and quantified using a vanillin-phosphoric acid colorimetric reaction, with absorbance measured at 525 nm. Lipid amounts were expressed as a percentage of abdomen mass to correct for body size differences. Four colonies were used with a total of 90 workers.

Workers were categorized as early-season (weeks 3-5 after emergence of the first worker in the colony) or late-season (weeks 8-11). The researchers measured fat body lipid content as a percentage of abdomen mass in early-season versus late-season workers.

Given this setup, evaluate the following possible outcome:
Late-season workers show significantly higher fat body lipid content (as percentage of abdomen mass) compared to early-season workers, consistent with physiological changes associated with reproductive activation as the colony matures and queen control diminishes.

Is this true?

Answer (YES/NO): NO